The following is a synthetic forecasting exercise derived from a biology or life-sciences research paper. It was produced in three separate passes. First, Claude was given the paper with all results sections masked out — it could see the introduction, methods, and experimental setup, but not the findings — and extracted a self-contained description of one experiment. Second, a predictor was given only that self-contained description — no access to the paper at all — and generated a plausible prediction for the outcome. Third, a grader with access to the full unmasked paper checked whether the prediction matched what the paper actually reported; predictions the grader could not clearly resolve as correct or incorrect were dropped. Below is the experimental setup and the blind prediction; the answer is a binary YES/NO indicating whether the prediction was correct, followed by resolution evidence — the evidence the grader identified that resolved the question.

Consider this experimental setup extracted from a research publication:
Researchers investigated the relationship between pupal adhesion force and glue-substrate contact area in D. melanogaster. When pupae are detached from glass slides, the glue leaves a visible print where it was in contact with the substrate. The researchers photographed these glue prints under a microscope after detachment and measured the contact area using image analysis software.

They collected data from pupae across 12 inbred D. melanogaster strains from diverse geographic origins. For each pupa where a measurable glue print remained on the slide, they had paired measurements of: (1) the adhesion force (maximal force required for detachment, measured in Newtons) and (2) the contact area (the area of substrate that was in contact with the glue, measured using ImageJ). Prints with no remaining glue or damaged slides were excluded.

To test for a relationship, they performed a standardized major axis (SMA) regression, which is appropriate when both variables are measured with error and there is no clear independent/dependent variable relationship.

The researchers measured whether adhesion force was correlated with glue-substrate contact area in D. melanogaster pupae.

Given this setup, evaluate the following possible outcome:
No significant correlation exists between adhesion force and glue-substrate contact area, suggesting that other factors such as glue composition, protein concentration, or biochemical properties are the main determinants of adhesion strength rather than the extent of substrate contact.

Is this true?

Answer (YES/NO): YES